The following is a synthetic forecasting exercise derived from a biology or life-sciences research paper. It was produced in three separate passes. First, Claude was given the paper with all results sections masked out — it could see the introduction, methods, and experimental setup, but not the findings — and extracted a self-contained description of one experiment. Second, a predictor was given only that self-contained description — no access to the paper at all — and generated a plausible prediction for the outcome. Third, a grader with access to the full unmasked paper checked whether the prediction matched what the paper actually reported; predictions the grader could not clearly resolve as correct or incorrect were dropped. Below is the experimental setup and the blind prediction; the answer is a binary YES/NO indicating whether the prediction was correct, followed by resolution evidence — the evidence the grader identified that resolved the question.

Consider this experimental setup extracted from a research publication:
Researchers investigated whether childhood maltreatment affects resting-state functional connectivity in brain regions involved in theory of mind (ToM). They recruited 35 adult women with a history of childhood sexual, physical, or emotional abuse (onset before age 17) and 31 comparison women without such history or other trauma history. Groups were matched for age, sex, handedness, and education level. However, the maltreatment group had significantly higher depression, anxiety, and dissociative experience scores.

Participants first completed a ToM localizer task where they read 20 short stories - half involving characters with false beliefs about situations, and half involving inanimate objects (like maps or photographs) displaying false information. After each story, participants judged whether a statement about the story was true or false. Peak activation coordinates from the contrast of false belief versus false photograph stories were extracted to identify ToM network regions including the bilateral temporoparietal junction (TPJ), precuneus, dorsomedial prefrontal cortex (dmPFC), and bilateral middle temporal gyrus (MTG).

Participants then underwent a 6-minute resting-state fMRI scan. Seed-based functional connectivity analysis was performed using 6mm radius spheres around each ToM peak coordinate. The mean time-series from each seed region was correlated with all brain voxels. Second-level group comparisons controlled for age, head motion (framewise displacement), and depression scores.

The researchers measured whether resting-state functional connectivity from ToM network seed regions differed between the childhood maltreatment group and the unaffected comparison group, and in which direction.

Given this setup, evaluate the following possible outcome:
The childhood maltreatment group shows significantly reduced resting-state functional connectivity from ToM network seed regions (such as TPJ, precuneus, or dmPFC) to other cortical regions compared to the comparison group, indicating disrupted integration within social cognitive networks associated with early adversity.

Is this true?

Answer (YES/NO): NO